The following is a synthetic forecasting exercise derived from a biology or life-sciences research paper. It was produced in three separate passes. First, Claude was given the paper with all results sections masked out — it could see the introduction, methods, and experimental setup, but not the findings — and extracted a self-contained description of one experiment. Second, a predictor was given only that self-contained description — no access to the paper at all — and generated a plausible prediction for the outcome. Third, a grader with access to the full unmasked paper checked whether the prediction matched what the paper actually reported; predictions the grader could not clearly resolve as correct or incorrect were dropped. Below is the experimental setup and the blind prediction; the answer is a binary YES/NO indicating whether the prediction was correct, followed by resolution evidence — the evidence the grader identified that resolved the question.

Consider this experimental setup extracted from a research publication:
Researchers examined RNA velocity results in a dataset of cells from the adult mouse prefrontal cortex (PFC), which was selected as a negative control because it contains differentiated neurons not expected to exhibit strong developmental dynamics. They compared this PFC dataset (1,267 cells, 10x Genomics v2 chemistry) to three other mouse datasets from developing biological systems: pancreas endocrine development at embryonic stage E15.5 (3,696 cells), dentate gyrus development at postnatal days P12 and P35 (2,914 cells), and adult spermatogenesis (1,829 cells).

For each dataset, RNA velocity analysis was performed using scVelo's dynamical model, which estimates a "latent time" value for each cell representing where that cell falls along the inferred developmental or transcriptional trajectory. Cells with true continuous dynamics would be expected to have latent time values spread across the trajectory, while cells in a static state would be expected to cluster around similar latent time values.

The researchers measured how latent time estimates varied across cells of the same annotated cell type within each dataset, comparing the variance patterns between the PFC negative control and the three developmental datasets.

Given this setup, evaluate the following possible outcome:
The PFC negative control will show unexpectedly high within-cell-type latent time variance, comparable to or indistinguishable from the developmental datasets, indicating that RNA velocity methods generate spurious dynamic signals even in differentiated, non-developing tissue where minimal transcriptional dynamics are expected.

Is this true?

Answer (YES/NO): NO